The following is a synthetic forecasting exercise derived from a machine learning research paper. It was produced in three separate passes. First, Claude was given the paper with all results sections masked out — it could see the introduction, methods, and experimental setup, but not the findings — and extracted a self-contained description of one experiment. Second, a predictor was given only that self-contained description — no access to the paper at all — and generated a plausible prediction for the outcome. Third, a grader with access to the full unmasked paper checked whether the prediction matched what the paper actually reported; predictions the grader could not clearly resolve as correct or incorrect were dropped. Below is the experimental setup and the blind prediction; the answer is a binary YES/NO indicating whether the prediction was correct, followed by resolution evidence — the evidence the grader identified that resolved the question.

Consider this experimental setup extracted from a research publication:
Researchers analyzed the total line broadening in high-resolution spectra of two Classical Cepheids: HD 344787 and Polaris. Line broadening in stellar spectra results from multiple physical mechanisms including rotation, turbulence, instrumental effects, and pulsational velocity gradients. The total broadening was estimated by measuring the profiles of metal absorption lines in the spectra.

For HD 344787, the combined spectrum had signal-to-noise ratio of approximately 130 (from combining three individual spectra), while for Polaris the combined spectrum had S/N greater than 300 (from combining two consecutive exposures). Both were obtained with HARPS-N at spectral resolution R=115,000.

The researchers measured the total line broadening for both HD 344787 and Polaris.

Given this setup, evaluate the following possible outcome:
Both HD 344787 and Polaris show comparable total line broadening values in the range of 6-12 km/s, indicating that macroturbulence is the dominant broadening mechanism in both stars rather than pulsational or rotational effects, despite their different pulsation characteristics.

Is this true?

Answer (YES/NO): NO